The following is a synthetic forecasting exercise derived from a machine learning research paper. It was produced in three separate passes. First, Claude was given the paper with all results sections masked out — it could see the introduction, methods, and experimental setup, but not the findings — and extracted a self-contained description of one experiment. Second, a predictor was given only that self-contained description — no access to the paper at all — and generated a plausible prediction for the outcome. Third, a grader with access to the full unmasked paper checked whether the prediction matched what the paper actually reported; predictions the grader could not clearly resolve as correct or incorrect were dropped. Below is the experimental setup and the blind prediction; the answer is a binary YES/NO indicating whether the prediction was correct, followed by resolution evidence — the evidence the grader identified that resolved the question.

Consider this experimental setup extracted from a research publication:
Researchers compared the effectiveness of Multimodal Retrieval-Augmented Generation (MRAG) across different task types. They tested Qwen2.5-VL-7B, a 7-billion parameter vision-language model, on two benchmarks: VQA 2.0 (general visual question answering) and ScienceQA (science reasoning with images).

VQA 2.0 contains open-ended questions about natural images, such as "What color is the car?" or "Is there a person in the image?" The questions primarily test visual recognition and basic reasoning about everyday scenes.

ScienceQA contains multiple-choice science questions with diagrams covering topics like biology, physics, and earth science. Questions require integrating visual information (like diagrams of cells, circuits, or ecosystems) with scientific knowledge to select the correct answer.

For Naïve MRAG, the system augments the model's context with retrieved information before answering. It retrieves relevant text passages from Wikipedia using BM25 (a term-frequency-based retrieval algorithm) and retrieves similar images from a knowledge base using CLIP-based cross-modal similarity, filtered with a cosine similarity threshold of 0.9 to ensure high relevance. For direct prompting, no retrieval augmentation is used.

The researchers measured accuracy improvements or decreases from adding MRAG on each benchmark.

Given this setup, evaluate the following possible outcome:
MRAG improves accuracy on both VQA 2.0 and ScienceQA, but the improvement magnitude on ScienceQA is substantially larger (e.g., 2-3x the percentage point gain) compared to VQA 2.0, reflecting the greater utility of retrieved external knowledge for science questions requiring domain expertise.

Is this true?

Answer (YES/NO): NO